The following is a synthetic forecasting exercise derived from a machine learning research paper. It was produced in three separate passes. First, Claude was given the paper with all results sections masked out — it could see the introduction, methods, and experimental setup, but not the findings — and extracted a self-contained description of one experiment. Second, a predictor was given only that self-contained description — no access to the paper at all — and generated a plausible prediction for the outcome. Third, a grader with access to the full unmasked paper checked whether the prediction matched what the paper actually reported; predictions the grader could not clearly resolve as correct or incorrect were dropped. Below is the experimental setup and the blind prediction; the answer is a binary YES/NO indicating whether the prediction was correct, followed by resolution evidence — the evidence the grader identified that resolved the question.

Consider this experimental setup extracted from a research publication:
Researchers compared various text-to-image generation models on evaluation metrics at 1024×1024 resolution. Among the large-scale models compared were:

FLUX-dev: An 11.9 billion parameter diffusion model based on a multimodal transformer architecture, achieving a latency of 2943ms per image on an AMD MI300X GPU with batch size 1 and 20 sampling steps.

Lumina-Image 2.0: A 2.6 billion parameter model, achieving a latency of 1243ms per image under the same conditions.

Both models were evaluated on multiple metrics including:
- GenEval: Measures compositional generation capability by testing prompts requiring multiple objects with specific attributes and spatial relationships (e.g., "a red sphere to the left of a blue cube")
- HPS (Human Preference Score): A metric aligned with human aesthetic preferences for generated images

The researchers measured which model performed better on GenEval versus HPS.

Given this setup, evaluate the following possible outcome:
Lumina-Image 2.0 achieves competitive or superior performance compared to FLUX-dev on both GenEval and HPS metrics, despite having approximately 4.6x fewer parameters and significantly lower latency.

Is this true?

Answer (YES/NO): NO